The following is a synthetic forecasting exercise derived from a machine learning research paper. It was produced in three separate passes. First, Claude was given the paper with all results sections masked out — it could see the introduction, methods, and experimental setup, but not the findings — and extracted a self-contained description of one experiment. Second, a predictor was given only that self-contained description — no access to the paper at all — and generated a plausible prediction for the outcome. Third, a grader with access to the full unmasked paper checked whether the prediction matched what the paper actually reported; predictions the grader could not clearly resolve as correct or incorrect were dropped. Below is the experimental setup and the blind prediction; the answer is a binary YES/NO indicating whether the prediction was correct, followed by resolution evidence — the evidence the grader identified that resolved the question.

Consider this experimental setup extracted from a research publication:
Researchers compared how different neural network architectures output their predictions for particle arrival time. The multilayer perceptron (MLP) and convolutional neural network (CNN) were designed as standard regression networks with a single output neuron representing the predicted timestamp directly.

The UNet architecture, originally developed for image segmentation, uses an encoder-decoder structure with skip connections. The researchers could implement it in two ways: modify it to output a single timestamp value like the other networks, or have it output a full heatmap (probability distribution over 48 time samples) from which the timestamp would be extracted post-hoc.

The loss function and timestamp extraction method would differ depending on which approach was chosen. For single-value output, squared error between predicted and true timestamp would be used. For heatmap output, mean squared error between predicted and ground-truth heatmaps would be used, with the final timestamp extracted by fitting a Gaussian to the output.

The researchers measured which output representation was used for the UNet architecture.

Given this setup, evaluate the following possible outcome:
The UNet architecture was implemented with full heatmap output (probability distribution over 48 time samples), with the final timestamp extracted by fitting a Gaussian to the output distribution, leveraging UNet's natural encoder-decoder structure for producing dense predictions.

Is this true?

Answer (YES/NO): YES